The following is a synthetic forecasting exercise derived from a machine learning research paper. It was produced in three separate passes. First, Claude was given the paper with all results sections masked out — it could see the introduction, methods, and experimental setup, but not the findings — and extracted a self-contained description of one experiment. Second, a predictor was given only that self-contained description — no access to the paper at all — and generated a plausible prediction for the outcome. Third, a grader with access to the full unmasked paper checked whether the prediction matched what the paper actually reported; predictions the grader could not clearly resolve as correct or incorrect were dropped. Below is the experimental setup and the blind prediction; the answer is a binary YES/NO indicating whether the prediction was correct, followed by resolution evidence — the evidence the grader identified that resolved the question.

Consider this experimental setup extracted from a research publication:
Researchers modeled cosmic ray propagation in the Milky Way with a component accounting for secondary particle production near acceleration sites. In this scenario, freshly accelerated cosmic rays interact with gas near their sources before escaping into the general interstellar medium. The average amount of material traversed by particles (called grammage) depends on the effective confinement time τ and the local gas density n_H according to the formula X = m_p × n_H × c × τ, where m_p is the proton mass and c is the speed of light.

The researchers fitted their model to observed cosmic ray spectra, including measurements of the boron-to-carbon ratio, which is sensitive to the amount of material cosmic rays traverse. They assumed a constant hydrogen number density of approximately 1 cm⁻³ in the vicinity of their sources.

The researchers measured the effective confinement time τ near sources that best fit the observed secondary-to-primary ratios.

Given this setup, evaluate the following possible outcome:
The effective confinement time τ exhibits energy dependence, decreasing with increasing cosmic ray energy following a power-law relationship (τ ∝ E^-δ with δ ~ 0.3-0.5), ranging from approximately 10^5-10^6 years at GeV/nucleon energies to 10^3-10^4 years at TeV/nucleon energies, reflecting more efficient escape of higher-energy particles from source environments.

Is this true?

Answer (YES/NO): NO